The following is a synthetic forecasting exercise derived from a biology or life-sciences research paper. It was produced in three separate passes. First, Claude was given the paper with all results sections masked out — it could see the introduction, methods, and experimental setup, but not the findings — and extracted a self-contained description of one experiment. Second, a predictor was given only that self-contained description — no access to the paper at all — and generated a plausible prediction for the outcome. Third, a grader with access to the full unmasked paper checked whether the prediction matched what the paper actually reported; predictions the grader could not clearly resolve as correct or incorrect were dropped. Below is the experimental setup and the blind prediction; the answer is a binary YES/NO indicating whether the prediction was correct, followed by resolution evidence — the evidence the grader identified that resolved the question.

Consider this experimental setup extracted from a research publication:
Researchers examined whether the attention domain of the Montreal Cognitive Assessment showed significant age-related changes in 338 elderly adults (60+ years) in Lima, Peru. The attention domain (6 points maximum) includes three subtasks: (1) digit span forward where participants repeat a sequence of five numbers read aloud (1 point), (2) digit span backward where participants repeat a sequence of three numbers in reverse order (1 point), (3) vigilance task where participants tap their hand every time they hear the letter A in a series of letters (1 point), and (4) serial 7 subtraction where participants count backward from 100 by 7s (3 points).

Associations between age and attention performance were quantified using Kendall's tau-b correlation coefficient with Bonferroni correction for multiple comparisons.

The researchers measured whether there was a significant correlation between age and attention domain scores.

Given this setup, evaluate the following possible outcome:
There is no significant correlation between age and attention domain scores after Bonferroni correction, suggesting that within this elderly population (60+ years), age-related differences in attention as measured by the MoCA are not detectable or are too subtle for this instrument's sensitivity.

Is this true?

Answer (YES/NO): NO